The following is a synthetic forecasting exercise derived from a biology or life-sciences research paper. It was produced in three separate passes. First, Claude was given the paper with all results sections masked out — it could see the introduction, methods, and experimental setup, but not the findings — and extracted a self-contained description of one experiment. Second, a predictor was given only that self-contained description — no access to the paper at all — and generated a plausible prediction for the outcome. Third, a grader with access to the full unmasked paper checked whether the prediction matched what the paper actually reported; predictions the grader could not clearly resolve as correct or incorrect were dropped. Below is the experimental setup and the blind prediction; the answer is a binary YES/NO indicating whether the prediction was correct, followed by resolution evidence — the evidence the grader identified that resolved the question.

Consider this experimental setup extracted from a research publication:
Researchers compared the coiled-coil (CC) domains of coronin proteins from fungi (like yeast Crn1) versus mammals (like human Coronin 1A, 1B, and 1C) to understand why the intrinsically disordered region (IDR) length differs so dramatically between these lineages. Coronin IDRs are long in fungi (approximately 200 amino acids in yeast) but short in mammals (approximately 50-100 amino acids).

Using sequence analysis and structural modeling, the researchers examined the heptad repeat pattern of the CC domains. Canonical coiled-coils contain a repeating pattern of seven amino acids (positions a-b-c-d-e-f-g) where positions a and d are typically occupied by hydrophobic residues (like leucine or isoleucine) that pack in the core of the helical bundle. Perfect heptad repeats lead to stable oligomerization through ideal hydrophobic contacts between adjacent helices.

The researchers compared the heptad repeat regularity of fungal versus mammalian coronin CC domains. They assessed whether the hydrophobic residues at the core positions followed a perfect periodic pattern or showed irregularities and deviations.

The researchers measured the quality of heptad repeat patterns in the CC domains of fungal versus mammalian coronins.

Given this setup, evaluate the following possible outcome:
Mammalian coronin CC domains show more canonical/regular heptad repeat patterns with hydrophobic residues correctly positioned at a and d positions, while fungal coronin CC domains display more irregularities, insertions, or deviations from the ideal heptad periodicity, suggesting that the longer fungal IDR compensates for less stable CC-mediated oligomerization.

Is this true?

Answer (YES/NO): YES